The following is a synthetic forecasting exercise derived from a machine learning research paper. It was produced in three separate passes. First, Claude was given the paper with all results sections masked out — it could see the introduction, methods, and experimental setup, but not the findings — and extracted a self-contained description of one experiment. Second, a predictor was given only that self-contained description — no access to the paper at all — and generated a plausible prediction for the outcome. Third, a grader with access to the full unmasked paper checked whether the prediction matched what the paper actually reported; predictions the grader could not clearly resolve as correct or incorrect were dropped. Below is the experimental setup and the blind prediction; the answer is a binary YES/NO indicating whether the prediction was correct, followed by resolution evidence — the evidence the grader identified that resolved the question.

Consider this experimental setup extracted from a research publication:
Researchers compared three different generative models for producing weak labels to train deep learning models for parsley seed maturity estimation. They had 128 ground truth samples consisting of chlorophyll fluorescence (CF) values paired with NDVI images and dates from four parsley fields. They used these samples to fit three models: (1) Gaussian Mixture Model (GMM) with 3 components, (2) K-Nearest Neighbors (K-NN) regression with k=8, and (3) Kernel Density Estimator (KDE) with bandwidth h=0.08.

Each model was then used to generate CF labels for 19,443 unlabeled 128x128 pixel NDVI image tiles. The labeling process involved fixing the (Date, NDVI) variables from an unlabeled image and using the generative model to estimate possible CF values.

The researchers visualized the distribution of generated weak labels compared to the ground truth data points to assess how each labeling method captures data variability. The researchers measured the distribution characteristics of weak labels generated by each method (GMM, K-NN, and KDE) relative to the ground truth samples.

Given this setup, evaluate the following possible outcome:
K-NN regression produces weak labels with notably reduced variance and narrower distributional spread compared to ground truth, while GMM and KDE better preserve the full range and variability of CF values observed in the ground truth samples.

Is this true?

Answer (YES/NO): NO